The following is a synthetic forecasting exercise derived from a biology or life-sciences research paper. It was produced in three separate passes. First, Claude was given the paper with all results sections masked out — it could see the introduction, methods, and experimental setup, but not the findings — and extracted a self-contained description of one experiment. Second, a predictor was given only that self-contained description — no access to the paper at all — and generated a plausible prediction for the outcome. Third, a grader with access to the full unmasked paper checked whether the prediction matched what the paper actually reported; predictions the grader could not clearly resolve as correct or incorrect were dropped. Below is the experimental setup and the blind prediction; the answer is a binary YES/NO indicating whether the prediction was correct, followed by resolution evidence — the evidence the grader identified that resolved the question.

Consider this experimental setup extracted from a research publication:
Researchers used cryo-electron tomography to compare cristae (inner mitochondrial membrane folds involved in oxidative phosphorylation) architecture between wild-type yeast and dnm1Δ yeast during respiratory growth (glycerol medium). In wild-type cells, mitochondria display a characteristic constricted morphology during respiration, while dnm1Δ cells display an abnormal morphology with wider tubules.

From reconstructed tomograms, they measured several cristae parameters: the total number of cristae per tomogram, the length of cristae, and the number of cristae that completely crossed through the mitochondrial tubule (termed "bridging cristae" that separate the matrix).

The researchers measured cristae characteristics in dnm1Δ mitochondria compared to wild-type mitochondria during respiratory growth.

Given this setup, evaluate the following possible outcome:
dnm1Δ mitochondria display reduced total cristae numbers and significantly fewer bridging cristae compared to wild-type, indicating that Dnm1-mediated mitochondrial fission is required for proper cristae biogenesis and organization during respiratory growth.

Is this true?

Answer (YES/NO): NO